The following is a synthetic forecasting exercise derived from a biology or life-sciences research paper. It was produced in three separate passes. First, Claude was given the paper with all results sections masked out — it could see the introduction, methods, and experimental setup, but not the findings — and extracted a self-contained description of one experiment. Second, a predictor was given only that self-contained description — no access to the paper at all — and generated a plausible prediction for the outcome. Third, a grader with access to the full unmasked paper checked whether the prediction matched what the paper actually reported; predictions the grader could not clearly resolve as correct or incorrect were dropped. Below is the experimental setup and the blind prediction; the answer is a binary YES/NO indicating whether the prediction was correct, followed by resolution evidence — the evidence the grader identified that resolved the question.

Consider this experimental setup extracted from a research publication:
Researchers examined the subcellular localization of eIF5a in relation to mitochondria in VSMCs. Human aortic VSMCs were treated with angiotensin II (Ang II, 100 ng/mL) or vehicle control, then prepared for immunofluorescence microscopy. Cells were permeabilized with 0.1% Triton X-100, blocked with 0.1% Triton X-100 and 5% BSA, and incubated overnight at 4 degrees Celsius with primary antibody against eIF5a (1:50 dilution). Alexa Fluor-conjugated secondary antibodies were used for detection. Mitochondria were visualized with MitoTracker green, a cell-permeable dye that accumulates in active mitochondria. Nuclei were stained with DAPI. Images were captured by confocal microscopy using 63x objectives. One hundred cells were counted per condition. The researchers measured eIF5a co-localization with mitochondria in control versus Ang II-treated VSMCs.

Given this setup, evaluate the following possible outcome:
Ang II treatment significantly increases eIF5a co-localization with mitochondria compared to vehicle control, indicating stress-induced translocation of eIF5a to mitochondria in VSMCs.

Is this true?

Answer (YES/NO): NO